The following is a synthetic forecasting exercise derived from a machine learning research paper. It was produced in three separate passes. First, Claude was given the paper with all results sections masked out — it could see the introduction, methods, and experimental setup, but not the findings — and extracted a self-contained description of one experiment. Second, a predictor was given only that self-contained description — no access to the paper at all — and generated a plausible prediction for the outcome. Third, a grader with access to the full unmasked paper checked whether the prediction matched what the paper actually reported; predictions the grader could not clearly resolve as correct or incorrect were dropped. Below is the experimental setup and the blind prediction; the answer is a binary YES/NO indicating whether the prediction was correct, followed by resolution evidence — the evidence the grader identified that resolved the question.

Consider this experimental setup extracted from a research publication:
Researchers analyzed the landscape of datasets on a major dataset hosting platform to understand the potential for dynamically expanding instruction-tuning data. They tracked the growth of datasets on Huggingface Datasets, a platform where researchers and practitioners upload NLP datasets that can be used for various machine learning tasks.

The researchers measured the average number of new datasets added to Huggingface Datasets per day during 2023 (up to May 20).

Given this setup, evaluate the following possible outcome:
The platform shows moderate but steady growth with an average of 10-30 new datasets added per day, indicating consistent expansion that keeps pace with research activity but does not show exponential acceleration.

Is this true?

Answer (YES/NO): NO